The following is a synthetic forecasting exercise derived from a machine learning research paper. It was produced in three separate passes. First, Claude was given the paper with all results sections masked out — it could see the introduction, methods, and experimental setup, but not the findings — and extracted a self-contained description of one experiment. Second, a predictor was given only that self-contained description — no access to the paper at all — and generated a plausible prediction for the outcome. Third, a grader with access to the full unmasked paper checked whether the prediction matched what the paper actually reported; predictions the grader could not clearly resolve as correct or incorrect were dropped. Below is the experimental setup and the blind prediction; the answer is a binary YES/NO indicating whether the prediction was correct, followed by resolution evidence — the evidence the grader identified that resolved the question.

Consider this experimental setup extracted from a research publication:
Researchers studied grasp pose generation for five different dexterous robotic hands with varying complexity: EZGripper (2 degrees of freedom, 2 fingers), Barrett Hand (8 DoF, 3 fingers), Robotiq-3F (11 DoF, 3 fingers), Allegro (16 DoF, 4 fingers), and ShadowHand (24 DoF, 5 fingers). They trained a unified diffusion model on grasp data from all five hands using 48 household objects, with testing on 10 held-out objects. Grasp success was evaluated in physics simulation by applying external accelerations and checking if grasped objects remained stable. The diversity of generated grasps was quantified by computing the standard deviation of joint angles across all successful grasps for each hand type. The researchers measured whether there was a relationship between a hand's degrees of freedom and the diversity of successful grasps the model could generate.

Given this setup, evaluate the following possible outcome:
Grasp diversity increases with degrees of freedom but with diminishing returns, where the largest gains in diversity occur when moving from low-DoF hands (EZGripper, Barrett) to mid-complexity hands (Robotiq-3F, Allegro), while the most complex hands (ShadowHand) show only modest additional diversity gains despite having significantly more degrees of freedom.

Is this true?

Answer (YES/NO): NO